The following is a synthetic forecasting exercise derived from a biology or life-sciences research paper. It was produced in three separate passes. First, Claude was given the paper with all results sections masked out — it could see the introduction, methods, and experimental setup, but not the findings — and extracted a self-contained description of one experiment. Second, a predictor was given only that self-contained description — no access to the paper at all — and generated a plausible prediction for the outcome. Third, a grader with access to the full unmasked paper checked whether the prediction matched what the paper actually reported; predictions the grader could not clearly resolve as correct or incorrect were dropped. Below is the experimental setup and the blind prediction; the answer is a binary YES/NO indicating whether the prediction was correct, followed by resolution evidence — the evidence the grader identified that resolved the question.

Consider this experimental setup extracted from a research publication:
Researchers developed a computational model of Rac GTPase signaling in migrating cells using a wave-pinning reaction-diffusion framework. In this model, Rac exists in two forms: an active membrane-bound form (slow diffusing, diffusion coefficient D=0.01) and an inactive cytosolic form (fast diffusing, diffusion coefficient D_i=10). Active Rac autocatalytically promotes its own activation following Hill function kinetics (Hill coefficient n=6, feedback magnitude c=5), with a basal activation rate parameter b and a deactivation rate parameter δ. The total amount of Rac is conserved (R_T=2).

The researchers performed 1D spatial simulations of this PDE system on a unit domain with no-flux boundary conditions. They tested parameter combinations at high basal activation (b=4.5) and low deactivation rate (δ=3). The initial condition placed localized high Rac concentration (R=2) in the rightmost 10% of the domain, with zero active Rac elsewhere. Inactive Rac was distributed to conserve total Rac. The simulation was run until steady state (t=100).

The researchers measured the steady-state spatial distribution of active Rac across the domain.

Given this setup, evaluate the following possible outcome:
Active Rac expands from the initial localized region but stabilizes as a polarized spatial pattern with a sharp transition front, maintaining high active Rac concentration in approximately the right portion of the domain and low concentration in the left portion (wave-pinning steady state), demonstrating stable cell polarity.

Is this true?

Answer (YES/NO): NO